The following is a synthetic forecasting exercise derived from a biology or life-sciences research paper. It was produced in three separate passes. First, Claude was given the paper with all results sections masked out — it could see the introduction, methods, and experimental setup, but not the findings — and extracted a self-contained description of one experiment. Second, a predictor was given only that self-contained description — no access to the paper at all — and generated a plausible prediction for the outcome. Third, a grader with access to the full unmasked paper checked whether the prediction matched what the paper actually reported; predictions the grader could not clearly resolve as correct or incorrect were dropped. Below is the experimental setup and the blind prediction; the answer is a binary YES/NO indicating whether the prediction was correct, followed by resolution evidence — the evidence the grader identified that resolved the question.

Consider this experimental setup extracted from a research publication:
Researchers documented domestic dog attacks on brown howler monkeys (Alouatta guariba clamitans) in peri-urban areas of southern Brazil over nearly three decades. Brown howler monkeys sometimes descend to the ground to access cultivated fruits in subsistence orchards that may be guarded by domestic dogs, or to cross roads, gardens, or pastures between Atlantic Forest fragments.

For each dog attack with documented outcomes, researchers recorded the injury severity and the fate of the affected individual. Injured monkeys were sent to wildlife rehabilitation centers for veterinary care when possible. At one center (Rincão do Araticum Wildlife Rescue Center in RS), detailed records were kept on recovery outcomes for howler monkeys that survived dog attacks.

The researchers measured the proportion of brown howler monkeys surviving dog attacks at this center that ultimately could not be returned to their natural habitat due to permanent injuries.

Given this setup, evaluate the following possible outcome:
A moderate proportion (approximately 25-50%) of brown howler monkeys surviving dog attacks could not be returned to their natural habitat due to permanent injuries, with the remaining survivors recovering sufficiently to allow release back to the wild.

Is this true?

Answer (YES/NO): NO